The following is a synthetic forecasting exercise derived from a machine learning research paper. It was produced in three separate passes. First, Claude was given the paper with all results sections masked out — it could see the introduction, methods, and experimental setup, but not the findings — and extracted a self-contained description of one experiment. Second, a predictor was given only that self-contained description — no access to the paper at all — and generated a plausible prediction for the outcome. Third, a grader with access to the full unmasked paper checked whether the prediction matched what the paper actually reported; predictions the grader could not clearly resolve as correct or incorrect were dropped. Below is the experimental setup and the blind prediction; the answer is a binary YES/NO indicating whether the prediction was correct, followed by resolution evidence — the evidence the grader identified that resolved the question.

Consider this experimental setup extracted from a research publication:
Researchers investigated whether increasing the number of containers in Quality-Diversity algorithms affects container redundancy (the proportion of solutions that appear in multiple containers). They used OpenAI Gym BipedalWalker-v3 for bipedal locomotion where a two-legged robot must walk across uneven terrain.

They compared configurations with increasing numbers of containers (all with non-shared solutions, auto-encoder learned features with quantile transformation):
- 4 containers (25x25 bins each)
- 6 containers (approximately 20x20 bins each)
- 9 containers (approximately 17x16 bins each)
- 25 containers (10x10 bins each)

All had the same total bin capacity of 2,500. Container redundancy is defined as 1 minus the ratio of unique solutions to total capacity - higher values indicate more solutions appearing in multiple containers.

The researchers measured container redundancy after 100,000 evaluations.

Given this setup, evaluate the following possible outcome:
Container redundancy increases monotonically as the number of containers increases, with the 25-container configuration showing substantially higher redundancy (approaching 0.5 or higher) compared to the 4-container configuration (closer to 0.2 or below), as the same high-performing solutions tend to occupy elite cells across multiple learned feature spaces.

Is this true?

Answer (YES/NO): NO